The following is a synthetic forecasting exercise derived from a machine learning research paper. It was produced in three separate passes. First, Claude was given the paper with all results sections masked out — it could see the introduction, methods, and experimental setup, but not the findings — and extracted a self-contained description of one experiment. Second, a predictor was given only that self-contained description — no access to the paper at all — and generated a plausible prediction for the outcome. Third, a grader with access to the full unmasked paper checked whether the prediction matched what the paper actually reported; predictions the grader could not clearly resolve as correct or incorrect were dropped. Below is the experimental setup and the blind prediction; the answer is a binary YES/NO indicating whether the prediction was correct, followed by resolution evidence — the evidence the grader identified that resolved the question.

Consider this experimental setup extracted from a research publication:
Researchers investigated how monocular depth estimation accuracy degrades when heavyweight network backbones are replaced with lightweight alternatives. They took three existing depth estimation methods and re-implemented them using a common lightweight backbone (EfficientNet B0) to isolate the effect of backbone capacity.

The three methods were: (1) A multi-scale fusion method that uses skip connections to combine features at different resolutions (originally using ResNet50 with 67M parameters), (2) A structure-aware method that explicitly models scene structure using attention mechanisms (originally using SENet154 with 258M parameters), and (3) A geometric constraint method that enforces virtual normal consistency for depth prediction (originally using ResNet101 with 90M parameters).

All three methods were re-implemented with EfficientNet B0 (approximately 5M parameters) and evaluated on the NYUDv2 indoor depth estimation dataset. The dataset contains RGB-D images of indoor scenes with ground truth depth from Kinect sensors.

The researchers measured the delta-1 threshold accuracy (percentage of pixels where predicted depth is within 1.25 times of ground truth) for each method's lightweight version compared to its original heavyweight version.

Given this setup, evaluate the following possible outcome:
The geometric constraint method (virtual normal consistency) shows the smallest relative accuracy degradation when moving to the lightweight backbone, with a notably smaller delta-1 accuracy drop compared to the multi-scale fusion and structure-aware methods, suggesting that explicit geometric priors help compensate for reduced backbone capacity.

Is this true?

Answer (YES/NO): NO